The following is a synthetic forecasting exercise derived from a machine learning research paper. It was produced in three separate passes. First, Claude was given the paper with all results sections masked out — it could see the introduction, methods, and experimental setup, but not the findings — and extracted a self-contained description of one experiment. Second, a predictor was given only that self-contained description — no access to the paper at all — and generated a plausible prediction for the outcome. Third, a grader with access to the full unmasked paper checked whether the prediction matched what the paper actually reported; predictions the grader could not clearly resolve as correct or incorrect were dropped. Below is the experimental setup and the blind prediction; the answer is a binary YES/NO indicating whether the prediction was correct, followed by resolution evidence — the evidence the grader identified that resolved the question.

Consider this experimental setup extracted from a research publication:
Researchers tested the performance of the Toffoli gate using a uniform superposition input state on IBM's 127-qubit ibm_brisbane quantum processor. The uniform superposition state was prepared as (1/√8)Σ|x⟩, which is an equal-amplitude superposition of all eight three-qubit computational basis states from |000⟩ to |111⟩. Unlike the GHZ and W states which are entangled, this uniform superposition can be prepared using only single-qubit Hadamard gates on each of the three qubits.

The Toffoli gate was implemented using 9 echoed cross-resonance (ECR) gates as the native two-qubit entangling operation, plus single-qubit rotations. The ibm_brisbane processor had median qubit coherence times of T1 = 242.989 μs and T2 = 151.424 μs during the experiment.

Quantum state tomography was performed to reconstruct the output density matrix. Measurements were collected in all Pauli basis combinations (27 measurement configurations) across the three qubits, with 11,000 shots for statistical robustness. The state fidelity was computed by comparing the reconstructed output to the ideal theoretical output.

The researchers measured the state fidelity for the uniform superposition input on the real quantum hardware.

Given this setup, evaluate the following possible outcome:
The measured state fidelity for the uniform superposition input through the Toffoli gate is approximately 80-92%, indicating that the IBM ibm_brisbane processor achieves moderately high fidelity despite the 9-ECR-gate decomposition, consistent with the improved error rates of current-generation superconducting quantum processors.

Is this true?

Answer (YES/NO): NO